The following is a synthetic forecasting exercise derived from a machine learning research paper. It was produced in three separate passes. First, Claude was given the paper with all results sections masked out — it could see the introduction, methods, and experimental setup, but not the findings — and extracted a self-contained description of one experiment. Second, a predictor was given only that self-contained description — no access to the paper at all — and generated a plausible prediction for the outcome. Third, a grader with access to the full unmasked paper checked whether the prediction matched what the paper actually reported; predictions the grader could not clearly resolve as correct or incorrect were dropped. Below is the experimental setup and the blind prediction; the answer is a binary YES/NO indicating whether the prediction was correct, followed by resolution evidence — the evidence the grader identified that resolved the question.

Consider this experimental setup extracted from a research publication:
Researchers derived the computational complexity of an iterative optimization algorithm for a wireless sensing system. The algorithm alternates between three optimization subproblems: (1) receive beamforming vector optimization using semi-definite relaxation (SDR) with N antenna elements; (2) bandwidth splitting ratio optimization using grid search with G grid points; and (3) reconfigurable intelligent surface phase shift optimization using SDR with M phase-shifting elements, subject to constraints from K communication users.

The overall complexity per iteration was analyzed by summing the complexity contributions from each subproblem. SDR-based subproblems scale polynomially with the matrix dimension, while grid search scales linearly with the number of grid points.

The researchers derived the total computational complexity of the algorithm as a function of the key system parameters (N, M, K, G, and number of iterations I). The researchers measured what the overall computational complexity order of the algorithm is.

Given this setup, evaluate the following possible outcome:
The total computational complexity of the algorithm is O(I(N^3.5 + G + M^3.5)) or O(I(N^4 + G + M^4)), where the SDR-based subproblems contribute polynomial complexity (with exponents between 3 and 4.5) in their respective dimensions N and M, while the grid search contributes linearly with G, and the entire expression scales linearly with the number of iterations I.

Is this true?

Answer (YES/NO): NO